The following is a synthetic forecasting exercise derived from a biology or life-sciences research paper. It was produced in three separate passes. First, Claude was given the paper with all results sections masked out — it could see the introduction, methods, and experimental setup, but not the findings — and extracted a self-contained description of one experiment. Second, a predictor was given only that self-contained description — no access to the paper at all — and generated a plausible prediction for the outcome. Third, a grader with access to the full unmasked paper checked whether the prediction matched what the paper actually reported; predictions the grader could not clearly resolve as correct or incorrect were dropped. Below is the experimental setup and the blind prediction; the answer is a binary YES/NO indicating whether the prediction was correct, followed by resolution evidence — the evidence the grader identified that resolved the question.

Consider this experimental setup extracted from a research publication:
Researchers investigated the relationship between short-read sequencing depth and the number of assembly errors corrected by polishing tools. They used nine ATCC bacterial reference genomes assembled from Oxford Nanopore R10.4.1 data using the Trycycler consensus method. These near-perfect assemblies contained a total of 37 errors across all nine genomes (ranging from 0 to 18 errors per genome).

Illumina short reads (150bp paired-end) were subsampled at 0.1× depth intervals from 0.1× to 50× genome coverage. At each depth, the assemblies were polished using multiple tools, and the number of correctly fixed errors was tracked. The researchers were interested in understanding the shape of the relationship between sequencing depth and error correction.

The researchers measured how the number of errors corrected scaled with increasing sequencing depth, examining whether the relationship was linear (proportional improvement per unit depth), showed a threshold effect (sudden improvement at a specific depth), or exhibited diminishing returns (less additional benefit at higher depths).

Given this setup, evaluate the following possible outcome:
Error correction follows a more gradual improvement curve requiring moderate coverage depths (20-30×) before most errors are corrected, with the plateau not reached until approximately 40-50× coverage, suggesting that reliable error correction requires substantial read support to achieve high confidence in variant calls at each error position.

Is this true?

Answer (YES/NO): NO